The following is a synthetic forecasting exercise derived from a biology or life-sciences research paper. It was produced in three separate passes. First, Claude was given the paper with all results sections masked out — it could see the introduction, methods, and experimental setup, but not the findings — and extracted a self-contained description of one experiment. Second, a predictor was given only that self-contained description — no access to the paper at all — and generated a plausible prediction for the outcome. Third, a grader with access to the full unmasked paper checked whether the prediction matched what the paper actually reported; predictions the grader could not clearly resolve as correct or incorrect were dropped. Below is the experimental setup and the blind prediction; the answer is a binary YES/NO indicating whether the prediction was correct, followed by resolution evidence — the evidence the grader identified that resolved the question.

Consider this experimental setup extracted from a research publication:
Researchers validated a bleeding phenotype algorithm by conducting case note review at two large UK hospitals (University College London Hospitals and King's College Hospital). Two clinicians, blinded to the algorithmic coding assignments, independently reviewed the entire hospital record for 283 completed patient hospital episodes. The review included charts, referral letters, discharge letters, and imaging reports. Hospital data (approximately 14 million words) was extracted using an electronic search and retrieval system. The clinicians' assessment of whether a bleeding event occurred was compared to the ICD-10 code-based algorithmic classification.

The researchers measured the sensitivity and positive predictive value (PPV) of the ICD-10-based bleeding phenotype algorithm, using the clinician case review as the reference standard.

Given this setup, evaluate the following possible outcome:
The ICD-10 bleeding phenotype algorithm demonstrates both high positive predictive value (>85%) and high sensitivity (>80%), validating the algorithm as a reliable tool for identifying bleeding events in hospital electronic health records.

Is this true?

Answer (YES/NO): NO